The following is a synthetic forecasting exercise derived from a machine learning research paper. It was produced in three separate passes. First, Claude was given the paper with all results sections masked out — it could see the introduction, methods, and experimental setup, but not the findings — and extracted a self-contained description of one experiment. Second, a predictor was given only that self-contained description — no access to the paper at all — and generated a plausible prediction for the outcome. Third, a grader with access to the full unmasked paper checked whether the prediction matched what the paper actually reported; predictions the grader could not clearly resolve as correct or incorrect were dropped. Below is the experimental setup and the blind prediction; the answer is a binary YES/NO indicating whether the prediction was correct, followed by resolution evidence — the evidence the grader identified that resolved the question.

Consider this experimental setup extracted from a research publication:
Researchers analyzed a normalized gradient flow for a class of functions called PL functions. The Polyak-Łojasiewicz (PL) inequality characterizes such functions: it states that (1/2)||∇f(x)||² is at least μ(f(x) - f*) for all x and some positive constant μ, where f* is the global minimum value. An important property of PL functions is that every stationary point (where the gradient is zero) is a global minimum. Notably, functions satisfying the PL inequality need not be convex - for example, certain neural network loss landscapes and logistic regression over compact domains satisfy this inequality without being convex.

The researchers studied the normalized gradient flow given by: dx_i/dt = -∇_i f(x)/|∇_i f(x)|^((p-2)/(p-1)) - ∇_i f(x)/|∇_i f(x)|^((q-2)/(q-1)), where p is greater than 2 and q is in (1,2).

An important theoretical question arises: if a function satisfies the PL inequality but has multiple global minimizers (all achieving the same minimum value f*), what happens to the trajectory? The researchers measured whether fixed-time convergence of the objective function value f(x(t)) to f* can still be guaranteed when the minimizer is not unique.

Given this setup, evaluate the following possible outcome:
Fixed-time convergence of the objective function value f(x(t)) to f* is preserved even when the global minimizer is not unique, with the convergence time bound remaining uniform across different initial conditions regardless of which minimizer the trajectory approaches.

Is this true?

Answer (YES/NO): YES